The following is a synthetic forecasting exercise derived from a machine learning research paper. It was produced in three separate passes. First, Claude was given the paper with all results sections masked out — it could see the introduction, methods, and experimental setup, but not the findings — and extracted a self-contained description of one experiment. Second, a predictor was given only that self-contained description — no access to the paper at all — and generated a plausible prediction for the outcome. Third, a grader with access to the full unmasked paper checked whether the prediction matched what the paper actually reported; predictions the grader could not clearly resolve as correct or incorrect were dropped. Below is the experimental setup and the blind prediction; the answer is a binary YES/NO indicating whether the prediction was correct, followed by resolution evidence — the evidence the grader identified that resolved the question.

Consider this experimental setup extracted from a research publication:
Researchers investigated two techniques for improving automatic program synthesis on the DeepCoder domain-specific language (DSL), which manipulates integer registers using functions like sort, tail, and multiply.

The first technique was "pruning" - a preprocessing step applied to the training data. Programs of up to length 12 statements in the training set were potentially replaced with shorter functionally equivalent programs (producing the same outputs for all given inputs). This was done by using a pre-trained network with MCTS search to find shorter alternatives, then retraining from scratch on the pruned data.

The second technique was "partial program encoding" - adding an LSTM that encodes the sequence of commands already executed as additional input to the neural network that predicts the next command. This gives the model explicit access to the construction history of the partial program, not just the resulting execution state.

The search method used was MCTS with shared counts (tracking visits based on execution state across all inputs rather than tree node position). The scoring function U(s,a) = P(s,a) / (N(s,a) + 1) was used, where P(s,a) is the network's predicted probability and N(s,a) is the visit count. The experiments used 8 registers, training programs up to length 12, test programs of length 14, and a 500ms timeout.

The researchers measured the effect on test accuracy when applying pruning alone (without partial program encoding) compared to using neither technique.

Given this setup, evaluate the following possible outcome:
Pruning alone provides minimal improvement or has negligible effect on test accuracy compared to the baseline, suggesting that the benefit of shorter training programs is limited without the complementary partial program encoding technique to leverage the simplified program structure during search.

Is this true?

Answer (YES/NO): YES